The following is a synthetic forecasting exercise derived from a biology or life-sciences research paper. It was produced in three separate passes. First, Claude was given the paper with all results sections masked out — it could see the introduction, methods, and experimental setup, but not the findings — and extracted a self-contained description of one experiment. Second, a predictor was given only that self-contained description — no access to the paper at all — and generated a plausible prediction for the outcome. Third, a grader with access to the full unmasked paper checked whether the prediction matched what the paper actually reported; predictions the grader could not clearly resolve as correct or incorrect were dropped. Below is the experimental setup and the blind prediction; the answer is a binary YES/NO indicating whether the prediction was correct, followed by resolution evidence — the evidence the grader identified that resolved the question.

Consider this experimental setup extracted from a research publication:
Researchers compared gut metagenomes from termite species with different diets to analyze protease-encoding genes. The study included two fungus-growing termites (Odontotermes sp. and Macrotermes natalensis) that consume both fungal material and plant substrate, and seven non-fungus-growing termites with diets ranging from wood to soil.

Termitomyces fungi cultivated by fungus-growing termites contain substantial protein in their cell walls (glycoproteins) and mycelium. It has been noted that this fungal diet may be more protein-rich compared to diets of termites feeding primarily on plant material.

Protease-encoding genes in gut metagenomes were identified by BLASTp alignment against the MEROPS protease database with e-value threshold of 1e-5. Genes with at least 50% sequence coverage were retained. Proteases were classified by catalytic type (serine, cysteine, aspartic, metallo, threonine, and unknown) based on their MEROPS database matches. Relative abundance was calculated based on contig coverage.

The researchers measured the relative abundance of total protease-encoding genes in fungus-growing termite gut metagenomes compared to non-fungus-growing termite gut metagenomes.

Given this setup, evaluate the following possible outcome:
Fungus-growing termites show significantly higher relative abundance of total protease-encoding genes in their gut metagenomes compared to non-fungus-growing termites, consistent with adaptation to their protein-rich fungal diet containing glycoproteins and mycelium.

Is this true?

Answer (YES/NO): YES